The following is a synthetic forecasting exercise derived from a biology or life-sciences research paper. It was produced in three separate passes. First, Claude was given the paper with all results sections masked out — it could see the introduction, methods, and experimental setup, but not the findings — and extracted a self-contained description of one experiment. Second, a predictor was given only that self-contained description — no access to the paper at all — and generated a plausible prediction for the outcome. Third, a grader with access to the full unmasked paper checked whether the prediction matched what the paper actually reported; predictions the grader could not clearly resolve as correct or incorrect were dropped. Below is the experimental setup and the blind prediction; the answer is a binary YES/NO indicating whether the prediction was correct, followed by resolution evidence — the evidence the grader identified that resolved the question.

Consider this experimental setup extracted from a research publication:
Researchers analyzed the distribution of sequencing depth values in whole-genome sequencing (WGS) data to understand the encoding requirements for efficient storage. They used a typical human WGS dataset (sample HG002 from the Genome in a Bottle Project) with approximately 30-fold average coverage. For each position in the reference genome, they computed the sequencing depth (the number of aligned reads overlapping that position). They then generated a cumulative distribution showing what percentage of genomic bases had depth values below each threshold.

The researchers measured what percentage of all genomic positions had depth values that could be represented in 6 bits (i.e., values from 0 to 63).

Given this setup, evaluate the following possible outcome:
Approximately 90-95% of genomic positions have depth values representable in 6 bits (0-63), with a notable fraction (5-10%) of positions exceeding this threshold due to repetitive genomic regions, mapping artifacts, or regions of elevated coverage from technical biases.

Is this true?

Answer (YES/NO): NO